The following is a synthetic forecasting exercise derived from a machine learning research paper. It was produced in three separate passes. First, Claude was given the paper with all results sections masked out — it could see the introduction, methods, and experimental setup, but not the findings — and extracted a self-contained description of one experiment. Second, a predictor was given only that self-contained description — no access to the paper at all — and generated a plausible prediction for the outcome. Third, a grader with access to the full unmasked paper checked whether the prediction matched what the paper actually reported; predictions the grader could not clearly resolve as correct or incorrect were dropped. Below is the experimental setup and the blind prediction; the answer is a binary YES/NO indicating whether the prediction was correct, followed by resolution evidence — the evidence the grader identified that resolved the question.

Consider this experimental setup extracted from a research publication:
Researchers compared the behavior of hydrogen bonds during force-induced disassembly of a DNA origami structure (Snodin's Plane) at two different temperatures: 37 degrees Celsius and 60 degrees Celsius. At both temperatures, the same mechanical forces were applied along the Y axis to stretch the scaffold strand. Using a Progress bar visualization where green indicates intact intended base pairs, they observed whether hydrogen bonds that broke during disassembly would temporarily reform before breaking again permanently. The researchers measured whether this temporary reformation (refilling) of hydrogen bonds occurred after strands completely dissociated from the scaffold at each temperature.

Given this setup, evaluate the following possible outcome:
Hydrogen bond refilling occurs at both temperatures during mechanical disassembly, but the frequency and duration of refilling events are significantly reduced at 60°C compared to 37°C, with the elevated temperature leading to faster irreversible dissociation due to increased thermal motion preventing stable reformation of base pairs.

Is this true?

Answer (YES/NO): NO